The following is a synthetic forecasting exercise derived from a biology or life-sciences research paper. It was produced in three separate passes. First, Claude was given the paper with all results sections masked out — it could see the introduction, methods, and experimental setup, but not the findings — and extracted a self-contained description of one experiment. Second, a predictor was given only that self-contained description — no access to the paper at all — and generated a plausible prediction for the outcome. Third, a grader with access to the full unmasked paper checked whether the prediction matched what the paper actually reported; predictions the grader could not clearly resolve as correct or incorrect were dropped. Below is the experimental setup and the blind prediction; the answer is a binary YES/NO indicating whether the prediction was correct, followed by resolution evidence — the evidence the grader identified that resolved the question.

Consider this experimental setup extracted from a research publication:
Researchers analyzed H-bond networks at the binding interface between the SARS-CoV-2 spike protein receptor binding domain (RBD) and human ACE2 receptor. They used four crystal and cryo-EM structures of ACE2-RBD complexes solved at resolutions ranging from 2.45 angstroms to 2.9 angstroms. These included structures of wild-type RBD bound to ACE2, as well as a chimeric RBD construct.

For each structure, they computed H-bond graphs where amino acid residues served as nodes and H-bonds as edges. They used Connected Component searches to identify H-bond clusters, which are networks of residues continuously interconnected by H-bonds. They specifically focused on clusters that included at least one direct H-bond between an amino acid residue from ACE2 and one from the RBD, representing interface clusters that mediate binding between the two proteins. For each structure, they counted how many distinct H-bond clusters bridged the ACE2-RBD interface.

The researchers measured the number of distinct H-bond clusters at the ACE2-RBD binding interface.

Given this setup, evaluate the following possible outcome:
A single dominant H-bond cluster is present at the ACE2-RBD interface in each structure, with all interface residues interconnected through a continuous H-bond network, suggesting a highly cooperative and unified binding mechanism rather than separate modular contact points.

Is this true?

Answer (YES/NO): NO